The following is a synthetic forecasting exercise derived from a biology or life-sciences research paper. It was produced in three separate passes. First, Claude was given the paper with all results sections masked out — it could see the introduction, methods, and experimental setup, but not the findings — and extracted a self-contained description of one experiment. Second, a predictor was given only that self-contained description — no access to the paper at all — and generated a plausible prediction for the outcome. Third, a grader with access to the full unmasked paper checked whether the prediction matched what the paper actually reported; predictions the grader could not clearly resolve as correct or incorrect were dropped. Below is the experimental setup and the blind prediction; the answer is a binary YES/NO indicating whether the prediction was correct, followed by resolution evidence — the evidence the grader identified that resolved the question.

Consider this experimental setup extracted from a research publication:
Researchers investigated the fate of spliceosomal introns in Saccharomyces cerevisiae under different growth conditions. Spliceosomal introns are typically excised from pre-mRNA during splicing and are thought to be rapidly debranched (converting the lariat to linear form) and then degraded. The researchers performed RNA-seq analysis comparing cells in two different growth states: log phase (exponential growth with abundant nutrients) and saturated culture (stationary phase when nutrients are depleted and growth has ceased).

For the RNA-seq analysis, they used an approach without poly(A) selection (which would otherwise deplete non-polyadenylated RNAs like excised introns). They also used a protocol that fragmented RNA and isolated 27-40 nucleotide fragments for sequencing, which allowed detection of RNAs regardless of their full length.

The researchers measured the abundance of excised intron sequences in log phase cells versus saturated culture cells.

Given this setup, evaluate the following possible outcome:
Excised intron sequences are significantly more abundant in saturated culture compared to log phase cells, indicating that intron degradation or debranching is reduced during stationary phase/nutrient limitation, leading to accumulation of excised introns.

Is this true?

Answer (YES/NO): YES